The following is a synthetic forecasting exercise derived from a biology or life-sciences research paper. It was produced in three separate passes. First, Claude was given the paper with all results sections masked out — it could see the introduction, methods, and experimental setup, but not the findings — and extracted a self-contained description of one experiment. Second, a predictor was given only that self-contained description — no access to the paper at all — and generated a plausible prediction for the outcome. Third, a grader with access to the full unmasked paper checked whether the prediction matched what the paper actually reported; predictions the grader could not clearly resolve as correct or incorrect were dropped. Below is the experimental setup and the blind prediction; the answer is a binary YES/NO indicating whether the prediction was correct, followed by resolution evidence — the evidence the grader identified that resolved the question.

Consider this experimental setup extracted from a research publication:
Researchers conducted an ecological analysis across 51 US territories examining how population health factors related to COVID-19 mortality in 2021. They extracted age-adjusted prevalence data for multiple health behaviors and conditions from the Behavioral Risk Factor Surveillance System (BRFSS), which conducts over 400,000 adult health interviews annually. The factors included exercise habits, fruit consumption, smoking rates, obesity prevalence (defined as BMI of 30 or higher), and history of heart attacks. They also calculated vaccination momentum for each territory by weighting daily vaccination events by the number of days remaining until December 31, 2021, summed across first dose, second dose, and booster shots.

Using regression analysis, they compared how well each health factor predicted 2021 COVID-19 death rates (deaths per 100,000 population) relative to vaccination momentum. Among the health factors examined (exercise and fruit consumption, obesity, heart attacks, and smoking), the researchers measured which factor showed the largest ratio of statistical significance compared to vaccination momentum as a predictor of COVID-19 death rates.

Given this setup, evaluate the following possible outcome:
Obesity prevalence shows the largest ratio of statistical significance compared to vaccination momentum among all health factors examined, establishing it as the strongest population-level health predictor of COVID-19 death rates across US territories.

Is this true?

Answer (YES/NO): NO